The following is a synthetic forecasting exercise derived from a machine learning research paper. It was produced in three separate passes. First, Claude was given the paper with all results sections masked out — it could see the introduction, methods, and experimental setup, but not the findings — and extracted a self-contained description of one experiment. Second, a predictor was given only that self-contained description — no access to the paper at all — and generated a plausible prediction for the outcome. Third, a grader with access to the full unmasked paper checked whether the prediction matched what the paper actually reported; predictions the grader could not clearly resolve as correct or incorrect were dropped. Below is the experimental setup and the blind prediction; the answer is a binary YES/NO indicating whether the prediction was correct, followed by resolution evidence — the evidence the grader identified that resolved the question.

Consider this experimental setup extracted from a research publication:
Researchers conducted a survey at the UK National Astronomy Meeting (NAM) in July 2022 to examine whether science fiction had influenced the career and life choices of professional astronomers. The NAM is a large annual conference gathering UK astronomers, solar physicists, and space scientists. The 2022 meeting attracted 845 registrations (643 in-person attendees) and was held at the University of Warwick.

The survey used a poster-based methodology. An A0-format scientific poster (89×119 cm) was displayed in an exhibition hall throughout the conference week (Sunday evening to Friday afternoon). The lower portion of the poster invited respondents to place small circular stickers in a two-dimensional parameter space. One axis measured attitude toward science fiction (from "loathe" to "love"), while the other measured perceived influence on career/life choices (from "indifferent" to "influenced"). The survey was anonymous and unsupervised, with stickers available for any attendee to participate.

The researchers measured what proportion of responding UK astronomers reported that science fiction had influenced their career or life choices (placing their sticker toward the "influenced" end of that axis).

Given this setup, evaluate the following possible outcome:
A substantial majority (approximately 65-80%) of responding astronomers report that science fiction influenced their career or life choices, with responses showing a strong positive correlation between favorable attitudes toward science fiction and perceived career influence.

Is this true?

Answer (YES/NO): YES